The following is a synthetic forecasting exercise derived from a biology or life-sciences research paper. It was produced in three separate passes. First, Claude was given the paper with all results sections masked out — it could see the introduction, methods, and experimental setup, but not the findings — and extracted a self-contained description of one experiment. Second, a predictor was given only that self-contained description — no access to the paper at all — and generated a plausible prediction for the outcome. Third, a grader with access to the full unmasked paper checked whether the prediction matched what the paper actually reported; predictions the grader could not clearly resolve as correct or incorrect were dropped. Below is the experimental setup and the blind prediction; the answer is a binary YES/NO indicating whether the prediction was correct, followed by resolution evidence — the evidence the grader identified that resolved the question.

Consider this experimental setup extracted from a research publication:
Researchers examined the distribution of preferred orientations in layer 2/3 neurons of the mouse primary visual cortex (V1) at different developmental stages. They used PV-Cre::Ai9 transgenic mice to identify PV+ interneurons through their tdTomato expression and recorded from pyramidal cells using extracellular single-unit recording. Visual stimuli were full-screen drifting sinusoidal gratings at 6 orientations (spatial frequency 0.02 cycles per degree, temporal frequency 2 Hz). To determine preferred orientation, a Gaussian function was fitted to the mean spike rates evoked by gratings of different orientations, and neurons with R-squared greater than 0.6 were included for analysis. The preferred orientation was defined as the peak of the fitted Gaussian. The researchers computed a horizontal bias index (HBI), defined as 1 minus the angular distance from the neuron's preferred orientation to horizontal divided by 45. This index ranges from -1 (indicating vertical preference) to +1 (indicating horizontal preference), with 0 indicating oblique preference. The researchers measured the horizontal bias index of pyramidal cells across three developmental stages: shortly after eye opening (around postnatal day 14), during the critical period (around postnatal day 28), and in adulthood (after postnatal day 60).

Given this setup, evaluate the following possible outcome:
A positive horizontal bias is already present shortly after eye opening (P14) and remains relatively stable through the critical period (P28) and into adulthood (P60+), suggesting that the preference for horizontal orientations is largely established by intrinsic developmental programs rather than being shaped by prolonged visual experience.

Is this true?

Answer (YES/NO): NO